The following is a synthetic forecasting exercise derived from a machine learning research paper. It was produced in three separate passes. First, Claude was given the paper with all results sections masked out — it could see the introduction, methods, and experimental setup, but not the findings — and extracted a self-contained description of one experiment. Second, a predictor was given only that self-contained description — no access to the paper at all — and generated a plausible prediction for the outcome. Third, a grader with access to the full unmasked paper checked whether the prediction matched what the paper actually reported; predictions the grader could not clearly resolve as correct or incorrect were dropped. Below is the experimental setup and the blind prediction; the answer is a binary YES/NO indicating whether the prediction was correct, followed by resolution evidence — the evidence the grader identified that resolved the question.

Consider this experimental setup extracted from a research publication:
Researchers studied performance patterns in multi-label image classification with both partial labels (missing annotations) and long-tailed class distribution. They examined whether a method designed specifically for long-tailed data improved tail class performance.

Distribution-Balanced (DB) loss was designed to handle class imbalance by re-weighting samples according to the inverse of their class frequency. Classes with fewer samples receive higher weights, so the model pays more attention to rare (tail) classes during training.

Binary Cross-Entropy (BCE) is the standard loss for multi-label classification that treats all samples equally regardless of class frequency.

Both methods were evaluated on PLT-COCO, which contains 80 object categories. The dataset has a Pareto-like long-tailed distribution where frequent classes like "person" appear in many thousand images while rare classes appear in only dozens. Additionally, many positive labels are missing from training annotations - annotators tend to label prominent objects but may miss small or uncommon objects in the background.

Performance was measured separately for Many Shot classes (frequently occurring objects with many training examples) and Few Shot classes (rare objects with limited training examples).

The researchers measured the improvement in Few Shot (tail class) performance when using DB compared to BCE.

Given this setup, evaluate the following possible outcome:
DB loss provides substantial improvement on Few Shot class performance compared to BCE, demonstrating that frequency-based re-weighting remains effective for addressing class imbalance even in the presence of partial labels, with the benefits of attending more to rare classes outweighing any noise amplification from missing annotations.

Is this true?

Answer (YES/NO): YES